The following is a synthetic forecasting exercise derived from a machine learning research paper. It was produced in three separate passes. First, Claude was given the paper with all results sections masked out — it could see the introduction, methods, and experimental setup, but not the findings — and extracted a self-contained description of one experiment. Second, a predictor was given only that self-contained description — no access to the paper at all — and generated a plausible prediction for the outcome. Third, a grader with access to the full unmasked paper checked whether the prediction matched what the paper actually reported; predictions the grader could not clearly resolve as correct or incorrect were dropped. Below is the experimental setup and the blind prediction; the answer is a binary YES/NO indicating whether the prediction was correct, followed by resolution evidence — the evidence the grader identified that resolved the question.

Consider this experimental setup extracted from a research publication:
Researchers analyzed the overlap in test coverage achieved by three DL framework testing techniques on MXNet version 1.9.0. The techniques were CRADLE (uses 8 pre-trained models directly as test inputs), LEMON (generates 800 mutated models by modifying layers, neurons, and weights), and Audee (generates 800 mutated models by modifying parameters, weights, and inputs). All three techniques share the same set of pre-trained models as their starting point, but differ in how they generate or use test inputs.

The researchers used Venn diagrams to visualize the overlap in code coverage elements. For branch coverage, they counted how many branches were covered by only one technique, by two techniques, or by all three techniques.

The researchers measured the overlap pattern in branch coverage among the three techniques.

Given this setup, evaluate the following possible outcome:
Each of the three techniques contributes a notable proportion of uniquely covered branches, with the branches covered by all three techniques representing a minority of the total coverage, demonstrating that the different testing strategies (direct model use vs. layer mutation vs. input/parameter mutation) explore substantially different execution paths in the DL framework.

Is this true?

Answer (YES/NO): NO